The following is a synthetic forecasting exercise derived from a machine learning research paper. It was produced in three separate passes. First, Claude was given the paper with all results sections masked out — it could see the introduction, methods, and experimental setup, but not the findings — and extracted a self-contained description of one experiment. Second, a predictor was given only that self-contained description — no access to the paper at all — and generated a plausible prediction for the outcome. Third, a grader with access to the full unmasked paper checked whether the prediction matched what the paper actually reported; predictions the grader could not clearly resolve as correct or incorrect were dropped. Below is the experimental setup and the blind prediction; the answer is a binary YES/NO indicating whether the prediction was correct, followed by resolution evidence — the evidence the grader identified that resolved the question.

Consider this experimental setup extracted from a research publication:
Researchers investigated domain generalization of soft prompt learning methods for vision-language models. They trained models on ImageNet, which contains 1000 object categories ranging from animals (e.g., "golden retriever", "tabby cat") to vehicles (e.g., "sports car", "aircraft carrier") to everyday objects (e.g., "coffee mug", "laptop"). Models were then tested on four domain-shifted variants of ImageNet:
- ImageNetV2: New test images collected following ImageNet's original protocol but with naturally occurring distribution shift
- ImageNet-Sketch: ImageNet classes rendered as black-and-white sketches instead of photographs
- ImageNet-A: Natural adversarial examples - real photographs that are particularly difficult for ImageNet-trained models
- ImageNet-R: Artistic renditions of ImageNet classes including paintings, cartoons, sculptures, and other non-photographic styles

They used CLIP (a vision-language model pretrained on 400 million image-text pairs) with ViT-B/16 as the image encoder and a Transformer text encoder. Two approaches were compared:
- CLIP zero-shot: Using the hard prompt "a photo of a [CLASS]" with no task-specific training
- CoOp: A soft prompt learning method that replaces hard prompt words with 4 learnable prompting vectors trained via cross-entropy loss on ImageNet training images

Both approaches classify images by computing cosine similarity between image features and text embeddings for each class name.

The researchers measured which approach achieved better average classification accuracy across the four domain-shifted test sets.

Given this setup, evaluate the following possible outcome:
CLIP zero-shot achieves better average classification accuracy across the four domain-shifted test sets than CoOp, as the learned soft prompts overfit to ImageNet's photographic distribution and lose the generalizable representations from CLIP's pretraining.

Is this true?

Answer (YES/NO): NO